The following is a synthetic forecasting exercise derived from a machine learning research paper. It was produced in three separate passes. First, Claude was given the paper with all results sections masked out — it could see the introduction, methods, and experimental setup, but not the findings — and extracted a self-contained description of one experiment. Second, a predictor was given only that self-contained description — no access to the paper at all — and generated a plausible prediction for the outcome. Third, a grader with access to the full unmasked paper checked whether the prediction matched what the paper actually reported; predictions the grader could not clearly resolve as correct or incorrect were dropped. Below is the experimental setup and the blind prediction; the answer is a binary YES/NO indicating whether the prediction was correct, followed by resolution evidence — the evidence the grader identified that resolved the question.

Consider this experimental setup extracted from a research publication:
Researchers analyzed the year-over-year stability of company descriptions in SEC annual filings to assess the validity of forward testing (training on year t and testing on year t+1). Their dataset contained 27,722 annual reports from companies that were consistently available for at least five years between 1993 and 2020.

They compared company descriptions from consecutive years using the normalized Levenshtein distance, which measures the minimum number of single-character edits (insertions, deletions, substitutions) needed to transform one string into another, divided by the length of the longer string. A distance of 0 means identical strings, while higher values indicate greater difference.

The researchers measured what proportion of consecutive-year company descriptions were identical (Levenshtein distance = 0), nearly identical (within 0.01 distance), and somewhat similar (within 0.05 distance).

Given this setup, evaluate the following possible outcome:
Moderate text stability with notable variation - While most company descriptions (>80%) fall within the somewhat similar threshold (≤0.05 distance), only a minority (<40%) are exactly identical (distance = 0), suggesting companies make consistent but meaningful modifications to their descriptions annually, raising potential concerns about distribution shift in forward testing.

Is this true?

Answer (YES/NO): NO